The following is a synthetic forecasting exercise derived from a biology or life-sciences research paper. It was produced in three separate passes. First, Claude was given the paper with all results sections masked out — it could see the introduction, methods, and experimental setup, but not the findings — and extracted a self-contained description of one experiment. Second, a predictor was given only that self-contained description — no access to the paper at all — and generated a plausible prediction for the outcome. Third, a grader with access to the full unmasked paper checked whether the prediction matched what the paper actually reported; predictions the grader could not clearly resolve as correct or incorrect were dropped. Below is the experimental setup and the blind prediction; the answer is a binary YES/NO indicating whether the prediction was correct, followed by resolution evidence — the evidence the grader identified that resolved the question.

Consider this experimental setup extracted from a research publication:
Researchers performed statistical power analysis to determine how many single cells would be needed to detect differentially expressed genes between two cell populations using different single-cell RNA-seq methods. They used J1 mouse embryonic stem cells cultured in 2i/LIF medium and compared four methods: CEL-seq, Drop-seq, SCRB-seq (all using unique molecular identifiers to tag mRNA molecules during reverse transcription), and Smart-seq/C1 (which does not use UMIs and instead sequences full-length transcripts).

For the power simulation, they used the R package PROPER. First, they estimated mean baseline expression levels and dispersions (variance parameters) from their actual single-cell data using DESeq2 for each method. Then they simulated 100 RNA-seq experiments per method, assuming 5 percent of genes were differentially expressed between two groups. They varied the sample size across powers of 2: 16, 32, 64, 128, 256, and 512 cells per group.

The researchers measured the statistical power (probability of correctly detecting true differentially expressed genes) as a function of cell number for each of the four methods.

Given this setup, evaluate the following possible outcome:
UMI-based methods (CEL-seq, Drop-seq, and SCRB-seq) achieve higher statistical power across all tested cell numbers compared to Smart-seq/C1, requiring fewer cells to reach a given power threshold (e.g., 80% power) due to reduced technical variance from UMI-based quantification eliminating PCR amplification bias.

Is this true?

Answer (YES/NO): YES